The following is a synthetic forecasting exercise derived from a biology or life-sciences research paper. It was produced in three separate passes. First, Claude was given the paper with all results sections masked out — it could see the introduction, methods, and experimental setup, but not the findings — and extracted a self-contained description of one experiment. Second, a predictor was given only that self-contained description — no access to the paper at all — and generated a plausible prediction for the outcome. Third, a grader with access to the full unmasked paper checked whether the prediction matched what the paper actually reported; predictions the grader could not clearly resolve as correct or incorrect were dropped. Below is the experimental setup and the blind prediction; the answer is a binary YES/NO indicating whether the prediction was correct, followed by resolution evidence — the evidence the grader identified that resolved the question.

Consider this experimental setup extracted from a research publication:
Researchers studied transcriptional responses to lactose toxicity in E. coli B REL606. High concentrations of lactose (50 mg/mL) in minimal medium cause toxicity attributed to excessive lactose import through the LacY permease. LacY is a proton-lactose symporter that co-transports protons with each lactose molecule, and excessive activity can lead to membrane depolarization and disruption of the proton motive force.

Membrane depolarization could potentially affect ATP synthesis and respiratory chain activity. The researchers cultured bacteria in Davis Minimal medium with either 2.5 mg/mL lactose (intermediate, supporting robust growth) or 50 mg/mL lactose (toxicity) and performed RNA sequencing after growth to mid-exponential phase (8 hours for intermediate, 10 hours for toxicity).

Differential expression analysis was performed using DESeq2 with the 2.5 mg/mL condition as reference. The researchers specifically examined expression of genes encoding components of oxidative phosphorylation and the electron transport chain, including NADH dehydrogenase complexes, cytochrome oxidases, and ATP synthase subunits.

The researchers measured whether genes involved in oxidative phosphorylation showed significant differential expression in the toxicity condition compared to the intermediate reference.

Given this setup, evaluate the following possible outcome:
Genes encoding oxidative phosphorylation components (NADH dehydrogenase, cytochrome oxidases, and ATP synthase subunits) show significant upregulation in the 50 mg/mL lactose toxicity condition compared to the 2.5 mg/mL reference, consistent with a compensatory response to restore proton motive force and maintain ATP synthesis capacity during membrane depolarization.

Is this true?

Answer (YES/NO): NO